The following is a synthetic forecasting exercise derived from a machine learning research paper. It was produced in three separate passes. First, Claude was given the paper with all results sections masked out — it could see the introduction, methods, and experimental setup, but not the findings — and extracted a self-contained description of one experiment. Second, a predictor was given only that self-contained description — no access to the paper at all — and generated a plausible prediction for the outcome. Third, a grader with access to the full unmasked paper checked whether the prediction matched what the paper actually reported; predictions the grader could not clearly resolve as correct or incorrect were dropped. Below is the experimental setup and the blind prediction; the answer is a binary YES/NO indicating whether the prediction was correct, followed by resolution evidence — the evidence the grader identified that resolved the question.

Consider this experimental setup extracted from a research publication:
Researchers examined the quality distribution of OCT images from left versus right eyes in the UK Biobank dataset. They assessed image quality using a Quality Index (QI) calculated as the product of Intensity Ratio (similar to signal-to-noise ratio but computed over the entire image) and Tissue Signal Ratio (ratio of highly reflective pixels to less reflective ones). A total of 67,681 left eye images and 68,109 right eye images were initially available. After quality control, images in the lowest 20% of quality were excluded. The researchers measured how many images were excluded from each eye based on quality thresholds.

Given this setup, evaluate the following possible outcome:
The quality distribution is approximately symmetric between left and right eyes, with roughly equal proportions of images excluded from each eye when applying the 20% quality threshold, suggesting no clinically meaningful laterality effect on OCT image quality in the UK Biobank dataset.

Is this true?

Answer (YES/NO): NO